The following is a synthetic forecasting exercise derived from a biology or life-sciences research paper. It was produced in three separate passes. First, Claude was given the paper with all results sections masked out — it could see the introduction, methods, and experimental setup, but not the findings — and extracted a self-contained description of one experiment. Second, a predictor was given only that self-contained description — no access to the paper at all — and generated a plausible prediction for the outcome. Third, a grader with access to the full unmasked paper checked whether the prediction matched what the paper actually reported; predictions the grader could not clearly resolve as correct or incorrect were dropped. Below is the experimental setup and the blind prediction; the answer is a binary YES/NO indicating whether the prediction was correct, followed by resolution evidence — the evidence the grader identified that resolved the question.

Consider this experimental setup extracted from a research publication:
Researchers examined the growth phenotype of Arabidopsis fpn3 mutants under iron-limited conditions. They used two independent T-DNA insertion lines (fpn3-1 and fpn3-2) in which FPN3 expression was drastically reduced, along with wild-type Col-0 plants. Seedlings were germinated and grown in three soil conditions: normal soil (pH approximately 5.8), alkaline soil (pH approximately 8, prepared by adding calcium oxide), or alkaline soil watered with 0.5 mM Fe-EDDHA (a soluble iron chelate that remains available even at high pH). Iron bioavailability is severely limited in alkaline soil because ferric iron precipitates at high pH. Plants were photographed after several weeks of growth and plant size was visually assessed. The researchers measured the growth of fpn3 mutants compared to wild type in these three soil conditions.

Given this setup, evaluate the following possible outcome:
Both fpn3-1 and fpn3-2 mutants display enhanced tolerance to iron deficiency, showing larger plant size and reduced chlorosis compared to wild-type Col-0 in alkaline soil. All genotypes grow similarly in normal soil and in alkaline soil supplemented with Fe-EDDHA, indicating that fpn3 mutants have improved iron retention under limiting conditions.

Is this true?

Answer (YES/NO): NO